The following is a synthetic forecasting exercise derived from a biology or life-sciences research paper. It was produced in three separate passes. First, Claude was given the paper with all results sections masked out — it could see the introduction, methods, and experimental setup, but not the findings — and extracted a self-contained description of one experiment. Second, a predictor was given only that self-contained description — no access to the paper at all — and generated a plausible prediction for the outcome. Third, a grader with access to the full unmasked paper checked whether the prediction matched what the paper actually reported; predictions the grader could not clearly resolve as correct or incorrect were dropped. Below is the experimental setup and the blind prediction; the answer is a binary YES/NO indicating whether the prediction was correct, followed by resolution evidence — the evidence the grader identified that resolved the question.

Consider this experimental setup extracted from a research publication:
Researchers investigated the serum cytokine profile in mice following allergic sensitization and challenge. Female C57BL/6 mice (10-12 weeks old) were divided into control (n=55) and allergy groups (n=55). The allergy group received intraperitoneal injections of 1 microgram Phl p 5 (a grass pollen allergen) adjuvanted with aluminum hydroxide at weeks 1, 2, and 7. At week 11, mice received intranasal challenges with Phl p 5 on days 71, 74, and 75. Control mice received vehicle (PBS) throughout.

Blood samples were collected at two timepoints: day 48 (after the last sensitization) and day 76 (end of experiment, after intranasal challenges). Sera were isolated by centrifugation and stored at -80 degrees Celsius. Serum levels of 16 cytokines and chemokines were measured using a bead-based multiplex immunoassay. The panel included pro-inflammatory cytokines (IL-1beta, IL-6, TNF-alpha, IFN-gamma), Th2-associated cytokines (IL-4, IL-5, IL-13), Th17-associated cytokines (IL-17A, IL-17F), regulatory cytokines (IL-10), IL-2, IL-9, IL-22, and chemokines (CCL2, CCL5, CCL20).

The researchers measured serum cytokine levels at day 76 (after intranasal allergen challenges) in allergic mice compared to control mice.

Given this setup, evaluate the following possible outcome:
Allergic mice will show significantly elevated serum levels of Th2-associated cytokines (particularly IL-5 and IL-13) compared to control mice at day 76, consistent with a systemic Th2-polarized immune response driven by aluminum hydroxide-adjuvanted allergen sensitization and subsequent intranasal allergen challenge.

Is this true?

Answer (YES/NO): YES